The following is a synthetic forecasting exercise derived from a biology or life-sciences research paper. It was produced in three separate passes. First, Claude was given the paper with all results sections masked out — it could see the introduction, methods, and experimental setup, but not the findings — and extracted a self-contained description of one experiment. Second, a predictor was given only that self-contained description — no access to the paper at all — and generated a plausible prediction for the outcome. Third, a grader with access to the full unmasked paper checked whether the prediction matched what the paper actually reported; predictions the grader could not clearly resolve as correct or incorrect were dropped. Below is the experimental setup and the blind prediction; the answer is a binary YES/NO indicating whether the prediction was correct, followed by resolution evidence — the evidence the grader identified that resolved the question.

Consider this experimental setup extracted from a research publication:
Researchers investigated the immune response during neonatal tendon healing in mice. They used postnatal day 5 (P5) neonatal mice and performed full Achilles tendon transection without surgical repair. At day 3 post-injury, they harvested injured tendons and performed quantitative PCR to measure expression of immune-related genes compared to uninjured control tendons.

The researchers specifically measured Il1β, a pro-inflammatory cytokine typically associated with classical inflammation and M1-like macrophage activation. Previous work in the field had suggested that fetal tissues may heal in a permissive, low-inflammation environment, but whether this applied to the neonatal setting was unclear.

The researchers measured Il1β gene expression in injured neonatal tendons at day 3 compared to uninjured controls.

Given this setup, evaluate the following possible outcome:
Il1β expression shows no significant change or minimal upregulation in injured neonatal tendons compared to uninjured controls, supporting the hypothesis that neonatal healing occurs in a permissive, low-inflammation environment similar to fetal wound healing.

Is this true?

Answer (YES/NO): NO